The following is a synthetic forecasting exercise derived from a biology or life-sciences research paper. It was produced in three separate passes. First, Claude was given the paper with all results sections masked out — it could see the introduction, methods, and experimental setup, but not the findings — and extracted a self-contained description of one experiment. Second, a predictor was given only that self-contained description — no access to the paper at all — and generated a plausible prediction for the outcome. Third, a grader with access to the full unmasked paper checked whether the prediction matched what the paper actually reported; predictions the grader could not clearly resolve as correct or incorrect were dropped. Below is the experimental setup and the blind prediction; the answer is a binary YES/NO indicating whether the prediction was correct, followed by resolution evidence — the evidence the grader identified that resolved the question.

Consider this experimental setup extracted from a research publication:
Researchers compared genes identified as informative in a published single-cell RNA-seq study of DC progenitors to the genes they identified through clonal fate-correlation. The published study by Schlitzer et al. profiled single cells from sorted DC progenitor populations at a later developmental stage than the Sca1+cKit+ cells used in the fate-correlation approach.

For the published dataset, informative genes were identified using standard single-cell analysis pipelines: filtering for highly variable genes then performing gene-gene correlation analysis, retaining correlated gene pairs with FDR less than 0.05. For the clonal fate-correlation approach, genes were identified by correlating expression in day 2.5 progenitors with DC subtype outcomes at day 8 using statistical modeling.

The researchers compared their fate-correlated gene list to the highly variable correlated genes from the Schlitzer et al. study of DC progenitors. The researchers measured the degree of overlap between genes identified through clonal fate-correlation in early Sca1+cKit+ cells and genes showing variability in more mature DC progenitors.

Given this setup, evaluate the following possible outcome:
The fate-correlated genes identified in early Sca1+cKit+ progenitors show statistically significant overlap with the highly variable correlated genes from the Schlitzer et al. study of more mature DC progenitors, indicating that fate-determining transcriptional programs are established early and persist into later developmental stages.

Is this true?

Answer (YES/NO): NO